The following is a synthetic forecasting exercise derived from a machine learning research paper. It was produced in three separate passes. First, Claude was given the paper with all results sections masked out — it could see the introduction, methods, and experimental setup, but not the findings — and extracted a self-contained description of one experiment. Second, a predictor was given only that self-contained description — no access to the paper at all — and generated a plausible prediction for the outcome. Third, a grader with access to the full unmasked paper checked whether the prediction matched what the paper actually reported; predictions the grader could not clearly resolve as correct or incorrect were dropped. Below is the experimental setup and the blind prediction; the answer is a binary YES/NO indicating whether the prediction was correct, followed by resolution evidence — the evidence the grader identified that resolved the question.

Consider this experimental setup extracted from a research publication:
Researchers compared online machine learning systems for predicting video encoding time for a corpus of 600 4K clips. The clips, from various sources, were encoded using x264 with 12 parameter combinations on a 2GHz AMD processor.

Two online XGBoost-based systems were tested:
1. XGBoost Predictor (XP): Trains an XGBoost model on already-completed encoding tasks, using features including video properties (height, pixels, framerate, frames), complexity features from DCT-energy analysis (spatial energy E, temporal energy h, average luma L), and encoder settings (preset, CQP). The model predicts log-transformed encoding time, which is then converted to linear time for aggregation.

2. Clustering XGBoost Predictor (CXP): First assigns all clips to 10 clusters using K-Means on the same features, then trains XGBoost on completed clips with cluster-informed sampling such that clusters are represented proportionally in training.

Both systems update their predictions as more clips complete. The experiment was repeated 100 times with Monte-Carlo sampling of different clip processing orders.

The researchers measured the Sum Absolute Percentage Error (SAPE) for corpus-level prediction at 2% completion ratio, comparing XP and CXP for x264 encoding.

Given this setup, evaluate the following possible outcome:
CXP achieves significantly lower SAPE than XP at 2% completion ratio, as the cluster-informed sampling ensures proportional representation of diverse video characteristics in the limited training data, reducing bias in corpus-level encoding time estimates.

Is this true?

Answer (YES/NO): YES